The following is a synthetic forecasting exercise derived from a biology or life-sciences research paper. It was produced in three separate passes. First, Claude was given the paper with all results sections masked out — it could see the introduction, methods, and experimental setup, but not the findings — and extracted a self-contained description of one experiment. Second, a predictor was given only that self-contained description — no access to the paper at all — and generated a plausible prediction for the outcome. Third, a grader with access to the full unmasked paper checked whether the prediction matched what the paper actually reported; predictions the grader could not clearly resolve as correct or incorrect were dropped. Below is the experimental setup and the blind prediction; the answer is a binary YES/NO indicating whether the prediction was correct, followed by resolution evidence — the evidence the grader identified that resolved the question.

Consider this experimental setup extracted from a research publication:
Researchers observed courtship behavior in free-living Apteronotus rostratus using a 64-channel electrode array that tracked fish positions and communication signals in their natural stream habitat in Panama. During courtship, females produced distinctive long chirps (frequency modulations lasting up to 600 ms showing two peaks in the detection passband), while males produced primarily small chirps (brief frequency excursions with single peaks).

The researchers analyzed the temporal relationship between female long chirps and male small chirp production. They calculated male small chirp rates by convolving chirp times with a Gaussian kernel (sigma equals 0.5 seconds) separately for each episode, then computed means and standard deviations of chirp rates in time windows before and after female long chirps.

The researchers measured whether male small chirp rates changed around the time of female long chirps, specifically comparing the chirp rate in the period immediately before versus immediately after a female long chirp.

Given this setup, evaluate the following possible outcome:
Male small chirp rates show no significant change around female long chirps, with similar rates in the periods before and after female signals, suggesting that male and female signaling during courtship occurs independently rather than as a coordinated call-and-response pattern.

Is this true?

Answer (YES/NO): NO